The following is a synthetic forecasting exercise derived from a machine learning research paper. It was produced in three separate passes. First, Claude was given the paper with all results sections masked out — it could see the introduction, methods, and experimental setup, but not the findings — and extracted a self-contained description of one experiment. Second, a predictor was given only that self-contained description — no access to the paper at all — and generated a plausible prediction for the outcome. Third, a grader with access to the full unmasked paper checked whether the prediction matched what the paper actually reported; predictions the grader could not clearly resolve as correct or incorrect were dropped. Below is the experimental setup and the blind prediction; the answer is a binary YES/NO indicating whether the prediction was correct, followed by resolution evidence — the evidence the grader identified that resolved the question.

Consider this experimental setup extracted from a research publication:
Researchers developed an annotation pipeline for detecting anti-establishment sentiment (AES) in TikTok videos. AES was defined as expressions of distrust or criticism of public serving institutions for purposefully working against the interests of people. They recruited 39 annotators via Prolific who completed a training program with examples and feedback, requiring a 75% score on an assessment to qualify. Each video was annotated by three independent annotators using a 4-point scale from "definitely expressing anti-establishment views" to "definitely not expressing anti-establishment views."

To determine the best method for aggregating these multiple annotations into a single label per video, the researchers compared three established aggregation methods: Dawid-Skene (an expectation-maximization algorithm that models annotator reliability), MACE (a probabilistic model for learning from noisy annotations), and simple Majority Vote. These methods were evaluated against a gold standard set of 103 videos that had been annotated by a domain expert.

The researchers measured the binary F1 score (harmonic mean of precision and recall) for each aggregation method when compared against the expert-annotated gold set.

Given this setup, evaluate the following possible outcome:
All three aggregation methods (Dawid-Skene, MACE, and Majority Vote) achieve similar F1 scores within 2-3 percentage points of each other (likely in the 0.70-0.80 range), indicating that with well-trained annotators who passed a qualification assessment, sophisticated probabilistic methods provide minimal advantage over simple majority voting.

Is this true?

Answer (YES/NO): NO